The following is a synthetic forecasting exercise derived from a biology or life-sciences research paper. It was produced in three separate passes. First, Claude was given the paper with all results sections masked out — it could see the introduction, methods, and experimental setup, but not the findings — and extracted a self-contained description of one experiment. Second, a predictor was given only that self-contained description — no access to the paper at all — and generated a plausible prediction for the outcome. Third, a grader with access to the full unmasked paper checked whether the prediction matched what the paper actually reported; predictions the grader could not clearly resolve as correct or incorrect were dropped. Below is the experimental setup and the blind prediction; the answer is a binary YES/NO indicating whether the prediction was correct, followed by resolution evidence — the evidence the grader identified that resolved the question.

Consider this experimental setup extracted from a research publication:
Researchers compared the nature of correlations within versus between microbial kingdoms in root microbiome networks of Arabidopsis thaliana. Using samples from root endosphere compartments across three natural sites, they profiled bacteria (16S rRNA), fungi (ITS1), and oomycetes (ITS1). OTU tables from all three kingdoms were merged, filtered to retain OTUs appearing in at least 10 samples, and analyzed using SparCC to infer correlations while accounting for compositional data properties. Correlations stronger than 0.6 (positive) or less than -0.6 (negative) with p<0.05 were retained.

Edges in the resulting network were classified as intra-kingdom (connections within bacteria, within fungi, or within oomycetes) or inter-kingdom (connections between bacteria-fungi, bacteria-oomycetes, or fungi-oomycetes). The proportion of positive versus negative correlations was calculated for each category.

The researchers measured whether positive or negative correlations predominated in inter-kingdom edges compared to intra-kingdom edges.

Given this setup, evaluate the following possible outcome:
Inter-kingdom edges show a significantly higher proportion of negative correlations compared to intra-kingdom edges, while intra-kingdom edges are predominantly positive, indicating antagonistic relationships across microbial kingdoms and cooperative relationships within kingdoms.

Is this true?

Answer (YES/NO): YES